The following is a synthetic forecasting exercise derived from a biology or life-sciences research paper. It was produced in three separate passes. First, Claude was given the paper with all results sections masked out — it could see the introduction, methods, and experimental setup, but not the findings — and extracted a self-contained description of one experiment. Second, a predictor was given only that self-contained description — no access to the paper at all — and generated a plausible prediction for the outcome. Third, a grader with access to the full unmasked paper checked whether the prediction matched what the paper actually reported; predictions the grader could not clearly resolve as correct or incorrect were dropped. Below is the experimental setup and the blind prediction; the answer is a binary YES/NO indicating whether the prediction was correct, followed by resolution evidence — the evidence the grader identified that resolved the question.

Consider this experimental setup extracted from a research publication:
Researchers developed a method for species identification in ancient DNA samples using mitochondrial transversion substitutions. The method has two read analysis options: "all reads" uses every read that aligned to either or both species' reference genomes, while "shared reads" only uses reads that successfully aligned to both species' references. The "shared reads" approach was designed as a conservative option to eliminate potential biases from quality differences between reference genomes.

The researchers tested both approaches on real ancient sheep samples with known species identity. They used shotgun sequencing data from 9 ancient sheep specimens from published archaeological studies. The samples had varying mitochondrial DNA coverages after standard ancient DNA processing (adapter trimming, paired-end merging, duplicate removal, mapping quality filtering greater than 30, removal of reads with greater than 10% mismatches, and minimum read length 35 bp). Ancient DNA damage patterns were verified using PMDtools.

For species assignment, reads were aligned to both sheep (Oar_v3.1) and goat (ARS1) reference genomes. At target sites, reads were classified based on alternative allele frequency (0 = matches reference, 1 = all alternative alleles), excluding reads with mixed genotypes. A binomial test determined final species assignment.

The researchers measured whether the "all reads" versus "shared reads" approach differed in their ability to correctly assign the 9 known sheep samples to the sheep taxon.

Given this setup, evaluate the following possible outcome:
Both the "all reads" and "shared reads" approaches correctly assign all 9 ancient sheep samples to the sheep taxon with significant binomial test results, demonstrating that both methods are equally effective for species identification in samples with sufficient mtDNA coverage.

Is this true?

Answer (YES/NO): NO